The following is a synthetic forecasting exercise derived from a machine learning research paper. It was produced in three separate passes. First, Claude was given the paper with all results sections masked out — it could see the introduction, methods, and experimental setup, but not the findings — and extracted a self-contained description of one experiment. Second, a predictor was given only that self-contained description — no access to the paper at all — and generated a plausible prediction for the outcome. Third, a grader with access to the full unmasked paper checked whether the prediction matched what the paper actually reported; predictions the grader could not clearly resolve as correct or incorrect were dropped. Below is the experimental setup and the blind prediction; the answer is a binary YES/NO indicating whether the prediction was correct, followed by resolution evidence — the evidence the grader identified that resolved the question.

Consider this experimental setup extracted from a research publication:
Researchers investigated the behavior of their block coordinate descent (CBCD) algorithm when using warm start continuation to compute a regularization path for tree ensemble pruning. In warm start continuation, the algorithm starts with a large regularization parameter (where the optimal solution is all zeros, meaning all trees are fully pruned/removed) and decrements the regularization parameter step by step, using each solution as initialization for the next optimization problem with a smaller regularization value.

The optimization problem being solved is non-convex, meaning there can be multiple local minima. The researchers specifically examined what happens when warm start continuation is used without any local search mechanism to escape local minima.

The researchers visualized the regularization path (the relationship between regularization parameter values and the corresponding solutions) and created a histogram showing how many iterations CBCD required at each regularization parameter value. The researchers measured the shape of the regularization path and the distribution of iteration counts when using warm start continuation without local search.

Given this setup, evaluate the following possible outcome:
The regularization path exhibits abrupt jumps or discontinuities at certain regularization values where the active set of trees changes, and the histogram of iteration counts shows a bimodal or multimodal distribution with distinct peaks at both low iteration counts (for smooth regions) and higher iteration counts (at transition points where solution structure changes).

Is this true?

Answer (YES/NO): NO